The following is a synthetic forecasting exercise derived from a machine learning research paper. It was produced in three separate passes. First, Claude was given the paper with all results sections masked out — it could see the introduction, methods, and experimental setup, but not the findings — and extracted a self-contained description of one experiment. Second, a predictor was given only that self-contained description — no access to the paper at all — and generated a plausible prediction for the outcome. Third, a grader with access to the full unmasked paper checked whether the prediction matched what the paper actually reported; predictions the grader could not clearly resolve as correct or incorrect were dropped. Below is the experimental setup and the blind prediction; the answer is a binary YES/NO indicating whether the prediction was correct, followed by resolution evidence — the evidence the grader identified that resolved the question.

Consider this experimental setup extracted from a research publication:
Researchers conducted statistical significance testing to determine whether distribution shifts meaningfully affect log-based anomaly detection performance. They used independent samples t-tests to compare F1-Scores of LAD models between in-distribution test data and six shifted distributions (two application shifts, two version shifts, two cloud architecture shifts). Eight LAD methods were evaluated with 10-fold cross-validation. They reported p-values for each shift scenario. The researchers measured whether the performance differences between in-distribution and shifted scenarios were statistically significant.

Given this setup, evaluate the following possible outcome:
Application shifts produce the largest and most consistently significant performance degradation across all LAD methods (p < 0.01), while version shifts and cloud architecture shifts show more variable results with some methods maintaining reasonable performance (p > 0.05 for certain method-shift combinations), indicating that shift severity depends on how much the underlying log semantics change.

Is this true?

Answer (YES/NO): NO